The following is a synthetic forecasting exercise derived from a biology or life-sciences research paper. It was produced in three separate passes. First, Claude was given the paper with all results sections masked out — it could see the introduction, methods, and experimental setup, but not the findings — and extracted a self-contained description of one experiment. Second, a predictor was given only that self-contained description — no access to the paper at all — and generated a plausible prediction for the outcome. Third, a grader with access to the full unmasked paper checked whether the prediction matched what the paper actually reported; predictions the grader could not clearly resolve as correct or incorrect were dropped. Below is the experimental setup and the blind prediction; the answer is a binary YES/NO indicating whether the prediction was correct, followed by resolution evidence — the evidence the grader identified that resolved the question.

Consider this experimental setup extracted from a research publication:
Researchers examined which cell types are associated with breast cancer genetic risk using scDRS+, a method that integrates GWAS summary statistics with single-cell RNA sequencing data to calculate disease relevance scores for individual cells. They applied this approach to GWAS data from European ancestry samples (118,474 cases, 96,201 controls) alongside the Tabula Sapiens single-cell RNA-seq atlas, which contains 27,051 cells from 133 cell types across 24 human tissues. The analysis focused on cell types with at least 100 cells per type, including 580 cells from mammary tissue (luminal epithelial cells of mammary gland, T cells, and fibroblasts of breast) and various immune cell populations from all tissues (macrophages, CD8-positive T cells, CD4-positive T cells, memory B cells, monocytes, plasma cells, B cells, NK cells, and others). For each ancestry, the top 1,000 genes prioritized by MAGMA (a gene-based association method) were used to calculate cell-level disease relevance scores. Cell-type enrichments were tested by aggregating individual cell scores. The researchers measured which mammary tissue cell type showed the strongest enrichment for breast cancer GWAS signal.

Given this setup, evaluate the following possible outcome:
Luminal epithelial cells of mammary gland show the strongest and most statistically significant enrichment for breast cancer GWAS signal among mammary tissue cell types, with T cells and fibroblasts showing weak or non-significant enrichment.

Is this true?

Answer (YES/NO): NO